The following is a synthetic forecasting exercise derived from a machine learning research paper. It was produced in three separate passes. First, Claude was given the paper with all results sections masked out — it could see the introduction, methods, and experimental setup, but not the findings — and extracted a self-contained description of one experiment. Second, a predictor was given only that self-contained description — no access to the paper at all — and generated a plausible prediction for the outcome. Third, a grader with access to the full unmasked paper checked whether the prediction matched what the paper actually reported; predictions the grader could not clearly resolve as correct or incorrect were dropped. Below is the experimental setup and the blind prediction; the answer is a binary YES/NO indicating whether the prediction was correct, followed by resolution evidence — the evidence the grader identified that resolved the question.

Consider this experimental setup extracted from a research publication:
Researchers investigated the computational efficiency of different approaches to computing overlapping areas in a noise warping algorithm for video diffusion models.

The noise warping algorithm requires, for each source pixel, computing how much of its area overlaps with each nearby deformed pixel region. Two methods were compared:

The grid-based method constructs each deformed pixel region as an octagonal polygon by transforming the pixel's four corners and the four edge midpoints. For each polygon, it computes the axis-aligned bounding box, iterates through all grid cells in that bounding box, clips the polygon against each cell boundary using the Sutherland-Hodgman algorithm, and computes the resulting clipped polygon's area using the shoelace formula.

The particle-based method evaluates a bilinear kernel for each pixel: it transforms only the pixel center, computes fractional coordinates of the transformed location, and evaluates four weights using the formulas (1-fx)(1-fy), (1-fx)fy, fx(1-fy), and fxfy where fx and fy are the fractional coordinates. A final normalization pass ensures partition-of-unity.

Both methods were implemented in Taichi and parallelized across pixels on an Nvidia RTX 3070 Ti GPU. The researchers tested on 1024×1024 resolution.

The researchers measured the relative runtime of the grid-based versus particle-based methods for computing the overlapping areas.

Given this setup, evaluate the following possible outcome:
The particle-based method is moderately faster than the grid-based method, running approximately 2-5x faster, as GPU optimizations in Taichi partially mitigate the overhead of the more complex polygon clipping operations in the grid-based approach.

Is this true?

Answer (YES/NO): NO